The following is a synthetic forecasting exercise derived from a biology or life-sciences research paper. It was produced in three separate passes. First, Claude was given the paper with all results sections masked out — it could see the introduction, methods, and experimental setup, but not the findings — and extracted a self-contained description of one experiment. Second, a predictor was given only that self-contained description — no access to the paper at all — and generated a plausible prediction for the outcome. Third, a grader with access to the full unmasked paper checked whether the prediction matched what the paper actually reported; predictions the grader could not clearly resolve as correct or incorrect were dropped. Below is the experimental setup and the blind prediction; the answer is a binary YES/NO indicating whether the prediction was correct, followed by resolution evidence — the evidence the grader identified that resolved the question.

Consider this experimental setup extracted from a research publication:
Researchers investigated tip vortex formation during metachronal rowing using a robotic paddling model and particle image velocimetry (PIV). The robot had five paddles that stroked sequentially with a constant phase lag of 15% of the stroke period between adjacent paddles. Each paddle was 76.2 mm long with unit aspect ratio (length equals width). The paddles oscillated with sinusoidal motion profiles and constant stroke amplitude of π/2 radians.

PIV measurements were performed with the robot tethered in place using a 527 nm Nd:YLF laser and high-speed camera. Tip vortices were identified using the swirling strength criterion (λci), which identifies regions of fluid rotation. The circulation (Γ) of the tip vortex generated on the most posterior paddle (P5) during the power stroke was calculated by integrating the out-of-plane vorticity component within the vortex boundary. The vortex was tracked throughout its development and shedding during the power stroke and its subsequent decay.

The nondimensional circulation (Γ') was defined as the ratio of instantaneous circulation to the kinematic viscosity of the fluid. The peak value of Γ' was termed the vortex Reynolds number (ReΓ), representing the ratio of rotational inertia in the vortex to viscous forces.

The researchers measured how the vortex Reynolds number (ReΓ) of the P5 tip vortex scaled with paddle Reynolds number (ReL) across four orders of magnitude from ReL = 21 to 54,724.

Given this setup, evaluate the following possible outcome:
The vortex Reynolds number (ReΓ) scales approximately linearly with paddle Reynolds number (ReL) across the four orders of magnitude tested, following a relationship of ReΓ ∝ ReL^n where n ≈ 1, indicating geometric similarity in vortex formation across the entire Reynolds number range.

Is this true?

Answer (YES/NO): YES